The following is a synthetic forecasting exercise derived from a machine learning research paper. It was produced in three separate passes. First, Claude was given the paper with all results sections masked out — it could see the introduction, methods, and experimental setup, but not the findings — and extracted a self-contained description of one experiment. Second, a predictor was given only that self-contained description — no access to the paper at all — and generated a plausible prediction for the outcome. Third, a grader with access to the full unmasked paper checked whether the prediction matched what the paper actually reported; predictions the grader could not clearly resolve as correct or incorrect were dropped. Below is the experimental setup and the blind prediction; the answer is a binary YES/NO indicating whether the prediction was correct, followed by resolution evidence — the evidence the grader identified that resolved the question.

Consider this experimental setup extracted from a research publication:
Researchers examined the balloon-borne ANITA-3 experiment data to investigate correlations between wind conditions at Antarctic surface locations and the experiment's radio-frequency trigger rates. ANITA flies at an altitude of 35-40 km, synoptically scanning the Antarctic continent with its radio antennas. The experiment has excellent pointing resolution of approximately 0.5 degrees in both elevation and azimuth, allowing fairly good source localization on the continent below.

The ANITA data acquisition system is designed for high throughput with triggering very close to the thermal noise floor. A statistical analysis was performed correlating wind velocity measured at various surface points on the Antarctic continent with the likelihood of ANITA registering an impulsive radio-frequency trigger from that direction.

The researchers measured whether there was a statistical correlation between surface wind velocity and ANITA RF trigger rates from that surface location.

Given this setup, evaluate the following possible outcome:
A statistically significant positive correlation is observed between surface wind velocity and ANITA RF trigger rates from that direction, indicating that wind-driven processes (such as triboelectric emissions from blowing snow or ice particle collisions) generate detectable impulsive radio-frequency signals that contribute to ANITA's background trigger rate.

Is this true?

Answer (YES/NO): YES